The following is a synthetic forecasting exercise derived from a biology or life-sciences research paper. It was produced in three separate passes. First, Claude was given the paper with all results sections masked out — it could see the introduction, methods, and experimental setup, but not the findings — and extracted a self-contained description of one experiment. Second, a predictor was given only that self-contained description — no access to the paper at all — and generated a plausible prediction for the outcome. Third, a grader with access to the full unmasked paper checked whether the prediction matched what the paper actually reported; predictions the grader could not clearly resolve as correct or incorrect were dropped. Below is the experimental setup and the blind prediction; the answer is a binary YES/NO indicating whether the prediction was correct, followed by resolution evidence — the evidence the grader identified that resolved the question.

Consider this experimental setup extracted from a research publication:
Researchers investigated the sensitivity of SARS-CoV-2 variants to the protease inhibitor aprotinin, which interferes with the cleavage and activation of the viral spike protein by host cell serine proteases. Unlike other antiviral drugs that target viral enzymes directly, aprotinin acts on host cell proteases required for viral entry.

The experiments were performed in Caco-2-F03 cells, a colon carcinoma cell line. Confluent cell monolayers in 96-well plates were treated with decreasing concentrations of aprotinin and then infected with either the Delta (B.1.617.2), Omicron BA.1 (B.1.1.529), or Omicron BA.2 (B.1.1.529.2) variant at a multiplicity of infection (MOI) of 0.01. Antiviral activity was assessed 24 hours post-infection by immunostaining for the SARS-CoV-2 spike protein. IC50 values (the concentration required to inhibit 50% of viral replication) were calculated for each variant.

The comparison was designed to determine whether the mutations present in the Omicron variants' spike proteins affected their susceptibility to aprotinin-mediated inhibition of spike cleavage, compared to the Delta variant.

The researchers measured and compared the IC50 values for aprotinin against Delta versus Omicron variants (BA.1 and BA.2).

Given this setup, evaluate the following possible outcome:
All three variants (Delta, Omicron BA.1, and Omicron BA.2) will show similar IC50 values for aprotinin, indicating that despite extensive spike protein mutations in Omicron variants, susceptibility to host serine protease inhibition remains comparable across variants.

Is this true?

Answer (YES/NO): NO